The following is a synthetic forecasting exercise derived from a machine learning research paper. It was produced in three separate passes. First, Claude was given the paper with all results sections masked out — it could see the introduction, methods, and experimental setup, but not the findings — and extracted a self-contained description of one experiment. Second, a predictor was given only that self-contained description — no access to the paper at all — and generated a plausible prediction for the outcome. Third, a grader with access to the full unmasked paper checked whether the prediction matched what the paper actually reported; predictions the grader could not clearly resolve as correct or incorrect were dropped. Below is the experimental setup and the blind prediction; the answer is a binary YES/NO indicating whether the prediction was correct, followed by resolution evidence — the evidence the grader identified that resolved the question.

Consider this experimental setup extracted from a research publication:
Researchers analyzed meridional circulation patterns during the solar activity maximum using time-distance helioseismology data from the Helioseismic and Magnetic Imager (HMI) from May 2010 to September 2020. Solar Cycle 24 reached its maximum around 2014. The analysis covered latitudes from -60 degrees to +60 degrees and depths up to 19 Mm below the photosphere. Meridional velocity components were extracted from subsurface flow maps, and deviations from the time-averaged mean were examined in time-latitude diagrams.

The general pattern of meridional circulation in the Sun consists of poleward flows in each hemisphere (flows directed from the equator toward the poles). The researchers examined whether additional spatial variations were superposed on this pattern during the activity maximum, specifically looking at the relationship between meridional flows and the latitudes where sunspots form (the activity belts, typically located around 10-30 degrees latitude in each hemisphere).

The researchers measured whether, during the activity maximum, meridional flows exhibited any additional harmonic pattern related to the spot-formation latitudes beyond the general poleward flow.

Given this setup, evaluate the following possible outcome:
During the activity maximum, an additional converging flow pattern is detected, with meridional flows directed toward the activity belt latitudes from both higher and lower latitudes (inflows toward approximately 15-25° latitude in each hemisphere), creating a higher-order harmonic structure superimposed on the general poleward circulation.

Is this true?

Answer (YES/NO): YES